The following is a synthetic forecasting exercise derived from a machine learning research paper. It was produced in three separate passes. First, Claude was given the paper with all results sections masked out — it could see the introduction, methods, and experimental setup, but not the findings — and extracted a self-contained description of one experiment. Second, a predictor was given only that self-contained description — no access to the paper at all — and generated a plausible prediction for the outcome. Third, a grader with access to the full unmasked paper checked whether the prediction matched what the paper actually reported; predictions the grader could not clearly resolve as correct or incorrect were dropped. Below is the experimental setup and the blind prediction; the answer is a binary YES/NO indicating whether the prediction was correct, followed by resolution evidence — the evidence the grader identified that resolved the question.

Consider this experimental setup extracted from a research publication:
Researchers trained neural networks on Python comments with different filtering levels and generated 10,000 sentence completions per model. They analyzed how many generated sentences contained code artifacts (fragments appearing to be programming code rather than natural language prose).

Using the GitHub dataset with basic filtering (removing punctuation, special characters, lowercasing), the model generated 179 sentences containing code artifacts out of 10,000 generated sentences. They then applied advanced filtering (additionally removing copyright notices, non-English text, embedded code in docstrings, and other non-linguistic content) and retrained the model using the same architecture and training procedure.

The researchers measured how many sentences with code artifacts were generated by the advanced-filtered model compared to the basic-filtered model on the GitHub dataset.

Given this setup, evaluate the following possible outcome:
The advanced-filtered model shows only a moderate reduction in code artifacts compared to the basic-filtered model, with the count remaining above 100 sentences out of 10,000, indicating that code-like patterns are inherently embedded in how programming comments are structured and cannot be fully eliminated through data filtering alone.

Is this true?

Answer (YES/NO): NO